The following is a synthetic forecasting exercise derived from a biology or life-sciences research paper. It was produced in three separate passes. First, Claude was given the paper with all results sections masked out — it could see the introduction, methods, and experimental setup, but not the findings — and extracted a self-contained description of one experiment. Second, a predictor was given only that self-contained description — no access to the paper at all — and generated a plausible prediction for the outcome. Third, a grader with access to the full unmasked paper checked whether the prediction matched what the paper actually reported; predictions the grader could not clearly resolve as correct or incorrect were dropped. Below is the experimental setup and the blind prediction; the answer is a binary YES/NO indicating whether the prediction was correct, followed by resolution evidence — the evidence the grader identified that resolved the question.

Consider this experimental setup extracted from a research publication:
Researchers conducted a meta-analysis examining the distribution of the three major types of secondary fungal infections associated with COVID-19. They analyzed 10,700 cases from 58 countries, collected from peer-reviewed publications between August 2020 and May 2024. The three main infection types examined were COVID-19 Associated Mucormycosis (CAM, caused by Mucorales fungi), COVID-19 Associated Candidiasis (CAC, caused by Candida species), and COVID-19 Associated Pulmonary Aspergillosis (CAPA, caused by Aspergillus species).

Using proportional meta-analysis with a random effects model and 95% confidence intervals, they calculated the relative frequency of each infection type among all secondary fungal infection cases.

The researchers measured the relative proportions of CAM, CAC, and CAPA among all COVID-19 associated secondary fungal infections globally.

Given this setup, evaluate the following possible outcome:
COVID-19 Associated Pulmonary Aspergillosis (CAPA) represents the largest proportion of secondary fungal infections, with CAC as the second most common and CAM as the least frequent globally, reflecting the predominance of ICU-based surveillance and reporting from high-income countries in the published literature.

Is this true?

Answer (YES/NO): NO